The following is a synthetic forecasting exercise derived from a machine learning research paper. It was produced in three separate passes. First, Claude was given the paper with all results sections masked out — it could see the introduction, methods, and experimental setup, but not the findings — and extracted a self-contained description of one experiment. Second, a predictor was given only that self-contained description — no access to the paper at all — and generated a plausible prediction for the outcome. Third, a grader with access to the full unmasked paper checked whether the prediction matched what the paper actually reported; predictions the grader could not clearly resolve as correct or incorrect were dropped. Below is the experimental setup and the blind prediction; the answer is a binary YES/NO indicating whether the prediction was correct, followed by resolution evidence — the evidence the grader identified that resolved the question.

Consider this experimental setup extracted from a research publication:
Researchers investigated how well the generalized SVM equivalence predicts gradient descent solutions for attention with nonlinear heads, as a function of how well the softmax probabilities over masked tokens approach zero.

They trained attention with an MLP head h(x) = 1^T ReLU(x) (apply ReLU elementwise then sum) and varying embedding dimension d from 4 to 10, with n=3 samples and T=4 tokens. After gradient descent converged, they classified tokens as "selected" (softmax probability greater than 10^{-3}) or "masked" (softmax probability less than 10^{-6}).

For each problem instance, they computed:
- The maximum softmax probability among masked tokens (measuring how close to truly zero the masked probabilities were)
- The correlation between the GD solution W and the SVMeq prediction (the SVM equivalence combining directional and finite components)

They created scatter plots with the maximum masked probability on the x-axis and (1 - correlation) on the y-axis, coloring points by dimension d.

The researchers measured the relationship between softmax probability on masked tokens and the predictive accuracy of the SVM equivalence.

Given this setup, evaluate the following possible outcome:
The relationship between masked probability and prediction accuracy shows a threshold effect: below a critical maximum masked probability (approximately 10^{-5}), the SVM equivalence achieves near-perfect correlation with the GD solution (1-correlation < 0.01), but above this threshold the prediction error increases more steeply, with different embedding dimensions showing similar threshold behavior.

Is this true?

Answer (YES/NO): NO